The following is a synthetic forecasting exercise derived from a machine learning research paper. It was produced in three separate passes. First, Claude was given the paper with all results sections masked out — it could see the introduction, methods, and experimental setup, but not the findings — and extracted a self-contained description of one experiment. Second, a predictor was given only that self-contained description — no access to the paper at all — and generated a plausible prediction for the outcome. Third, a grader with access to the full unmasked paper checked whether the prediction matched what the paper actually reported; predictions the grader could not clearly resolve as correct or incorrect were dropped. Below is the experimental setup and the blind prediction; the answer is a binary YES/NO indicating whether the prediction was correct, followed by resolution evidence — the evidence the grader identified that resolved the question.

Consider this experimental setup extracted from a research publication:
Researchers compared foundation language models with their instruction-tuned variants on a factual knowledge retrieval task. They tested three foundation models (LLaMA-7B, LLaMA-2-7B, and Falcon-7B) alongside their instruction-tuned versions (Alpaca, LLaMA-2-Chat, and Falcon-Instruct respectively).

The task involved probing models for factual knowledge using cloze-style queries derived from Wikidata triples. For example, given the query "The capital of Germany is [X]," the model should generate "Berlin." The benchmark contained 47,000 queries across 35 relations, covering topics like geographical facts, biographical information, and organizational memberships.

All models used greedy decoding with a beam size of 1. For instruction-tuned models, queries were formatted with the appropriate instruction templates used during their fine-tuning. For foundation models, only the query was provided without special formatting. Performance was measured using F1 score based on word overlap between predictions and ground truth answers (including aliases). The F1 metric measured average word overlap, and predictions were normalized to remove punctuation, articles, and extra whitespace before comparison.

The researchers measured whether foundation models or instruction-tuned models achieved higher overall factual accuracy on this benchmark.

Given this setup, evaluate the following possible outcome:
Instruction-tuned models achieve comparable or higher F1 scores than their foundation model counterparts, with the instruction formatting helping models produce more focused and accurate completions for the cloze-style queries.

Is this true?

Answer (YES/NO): NO